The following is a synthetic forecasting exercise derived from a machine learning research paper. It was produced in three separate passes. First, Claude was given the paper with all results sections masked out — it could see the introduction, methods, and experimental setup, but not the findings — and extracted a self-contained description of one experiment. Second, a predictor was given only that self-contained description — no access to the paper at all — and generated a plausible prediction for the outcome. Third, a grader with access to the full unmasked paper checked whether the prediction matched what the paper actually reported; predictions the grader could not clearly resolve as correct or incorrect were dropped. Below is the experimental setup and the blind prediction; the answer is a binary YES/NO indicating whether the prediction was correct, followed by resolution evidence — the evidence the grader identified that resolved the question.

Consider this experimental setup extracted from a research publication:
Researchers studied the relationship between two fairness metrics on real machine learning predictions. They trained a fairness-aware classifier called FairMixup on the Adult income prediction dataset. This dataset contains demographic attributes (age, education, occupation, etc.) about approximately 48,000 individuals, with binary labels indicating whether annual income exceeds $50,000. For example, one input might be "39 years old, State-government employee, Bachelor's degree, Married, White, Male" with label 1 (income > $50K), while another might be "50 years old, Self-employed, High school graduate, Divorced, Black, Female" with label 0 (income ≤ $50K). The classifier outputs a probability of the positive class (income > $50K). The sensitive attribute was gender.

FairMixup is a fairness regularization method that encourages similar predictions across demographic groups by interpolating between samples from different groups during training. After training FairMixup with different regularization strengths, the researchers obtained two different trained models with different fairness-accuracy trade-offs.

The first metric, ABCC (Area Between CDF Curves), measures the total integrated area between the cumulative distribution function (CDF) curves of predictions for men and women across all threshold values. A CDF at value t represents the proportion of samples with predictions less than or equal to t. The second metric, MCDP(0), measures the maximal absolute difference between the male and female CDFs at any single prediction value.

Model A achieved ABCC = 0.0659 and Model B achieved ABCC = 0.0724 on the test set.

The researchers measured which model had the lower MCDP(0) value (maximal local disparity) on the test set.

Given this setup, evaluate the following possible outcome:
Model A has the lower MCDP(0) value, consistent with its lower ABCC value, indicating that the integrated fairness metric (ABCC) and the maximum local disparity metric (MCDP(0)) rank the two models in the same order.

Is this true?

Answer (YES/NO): NO